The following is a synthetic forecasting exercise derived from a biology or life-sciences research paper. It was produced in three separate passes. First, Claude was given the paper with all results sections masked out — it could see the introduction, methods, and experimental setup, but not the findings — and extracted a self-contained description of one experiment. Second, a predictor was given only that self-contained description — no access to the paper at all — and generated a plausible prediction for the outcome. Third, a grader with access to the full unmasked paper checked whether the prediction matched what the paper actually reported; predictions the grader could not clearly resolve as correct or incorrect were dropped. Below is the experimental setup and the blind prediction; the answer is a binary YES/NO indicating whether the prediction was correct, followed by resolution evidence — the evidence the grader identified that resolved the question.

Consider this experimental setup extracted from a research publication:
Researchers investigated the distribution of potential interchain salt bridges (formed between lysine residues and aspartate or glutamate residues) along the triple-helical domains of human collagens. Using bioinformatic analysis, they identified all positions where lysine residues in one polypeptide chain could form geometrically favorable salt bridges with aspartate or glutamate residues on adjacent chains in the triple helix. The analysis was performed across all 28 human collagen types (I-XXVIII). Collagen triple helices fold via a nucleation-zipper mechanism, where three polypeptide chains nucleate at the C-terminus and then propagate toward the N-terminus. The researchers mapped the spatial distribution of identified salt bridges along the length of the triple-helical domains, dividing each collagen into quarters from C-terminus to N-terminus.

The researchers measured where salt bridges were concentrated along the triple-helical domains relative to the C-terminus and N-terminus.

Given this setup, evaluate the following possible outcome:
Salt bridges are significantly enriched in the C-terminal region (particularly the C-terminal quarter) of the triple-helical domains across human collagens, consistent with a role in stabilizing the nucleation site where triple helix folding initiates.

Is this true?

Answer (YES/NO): YES